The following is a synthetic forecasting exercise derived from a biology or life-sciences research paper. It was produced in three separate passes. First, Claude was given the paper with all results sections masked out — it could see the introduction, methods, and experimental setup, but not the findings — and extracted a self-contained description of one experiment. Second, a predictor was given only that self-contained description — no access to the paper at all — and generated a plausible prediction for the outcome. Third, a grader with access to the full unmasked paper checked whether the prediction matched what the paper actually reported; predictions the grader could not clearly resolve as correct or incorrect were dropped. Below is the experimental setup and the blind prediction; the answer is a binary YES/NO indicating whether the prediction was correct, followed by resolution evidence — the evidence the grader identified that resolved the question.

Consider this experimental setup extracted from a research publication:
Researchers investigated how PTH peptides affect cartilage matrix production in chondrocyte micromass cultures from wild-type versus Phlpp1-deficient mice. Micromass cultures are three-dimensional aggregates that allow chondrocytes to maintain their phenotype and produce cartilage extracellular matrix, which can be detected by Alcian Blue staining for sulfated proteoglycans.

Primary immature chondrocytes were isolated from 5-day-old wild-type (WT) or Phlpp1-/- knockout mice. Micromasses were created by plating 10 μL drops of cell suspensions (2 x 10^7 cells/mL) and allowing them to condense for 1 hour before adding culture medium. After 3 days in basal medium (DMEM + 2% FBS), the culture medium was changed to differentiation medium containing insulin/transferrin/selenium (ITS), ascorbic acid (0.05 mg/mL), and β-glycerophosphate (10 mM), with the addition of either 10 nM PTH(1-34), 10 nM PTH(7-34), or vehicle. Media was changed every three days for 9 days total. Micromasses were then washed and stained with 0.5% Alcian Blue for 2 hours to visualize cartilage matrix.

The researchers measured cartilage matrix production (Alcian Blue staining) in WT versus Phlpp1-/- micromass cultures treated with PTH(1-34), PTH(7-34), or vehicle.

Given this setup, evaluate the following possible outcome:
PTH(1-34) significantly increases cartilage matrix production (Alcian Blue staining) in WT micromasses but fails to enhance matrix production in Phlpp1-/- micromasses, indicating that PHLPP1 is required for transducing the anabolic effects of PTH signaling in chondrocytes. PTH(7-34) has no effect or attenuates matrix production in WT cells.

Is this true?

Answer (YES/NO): NO